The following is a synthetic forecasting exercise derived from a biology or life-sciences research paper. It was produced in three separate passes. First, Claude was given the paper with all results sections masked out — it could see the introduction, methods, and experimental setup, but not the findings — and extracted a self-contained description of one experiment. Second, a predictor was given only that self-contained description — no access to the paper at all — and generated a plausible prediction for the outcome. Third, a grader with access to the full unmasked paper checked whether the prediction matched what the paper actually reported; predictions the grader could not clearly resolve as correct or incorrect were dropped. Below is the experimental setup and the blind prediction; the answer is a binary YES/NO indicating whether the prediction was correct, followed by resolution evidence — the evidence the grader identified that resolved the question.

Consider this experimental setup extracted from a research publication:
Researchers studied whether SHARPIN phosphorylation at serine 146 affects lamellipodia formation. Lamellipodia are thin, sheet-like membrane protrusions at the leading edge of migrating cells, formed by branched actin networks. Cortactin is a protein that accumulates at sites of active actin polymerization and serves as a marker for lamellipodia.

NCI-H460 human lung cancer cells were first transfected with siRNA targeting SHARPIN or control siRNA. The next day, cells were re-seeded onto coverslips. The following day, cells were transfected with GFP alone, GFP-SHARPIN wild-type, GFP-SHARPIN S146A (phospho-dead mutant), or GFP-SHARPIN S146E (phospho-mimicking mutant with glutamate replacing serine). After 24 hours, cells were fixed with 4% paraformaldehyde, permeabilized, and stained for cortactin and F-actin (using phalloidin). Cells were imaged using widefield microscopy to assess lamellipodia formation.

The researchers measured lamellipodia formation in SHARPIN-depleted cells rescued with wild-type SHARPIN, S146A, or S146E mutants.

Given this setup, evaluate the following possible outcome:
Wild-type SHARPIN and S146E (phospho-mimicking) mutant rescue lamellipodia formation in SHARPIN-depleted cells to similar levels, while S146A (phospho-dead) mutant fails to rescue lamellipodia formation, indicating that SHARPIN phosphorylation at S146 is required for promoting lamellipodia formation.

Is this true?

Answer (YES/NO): YES